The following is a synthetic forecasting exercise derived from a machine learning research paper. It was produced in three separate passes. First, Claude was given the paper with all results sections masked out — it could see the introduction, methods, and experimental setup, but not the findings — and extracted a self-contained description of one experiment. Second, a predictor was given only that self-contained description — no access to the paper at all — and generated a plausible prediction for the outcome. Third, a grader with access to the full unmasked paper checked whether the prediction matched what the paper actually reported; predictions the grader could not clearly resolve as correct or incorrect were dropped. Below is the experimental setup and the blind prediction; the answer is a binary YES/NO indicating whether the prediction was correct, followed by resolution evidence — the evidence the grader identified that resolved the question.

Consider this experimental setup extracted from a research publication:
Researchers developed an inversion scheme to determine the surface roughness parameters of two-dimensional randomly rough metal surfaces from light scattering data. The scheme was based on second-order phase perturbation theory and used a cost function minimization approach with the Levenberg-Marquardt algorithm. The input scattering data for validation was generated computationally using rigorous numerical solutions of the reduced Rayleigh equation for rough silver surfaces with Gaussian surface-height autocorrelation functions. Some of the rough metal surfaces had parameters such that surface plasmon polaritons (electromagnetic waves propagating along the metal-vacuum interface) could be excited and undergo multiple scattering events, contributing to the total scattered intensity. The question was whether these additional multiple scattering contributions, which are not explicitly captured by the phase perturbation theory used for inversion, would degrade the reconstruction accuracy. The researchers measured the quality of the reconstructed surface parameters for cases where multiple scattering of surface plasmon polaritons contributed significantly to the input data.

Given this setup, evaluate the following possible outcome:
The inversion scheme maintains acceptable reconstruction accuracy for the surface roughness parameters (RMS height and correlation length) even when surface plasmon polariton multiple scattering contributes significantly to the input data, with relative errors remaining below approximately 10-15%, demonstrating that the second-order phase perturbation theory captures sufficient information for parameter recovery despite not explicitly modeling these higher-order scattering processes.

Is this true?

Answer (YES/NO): YES